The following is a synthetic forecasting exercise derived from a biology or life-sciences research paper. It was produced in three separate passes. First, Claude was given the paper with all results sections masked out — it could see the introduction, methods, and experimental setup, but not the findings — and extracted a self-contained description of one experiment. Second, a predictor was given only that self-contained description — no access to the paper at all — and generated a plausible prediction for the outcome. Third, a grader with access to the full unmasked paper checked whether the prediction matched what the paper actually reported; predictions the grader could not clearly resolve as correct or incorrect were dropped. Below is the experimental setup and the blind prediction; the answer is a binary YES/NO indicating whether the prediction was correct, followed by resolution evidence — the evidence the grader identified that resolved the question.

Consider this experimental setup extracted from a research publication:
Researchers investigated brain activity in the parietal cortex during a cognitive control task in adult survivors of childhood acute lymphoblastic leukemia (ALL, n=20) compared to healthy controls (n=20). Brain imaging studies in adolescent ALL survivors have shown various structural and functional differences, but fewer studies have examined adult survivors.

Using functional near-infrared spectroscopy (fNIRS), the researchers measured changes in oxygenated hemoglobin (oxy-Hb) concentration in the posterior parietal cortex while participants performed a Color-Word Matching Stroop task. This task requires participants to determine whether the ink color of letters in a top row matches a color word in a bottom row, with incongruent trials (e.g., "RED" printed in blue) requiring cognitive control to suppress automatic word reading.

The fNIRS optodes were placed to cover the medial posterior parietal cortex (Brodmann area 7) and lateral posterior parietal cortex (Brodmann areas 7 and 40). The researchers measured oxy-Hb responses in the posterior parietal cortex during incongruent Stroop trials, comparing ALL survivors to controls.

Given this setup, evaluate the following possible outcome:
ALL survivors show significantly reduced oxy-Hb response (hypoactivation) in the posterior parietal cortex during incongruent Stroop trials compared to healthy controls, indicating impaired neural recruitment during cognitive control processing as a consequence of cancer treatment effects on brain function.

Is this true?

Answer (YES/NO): YES